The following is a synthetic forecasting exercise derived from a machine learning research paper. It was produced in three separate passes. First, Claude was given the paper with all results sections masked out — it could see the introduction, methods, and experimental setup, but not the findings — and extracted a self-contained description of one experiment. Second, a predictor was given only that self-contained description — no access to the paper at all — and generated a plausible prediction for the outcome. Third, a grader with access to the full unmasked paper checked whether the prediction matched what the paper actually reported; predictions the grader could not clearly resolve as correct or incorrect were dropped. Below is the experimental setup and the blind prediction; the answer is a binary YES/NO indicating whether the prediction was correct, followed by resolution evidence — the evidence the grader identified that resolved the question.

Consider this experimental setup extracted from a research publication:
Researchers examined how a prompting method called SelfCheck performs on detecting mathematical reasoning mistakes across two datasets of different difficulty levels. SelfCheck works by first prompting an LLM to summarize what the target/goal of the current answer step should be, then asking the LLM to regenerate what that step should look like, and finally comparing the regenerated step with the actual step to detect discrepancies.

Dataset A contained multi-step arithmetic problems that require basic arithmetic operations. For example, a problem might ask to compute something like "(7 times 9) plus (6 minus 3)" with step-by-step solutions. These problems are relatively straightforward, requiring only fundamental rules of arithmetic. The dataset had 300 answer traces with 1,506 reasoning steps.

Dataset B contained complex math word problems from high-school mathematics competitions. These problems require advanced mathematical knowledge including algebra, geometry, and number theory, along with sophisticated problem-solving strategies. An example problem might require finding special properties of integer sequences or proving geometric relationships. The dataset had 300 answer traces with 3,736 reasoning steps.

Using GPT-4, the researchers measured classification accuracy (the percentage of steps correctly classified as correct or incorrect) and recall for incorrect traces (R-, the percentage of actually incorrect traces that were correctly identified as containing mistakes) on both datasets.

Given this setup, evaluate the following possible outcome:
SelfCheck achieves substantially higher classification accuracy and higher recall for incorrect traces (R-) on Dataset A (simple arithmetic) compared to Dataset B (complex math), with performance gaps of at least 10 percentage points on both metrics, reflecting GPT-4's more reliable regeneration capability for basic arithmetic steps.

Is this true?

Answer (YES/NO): YES